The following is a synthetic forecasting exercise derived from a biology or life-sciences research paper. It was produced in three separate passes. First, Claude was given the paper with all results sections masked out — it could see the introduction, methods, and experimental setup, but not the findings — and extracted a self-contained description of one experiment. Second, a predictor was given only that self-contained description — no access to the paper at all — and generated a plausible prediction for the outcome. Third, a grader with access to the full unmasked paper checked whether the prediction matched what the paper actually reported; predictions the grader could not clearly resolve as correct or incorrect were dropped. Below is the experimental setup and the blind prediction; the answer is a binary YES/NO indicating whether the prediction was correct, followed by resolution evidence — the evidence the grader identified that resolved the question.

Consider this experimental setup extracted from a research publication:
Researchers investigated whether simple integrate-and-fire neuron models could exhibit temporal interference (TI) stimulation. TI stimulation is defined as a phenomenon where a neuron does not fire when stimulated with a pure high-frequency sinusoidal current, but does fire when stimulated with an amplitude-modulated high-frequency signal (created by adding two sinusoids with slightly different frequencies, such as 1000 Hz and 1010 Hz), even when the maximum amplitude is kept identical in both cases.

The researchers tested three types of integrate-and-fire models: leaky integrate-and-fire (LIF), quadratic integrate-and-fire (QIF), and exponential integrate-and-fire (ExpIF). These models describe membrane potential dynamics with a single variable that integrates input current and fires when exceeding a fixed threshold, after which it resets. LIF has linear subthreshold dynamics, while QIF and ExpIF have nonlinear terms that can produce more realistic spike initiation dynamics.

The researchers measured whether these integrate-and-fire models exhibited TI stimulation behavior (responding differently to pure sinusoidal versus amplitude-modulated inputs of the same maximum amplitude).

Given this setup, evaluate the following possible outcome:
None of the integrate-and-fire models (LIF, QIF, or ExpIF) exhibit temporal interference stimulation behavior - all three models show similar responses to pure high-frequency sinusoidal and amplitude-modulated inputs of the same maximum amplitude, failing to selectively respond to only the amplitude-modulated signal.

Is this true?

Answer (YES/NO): YES